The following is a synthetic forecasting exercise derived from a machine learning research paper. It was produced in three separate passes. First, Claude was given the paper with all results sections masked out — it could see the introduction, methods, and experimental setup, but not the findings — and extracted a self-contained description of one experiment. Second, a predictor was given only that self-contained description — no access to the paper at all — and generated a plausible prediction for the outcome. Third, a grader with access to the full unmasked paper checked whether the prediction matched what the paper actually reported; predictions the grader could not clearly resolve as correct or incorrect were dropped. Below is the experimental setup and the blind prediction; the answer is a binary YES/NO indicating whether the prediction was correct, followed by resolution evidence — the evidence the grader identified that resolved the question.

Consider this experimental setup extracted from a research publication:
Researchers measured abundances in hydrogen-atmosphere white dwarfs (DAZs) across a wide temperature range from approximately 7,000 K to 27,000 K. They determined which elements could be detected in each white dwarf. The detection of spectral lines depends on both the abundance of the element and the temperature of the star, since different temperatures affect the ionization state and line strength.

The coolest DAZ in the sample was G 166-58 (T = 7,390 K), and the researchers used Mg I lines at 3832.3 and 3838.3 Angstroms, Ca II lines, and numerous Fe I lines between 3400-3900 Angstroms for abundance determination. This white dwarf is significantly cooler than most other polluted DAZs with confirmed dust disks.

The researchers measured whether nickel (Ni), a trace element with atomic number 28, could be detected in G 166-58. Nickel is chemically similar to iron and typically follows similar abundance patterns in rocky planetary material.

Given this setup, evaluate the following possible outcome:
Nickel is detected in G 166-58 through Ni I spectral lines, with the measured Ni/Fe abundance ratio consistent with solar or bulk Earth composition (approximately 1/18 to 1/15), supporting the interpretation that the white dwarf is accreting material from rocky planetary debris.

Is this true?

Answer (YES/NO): YES